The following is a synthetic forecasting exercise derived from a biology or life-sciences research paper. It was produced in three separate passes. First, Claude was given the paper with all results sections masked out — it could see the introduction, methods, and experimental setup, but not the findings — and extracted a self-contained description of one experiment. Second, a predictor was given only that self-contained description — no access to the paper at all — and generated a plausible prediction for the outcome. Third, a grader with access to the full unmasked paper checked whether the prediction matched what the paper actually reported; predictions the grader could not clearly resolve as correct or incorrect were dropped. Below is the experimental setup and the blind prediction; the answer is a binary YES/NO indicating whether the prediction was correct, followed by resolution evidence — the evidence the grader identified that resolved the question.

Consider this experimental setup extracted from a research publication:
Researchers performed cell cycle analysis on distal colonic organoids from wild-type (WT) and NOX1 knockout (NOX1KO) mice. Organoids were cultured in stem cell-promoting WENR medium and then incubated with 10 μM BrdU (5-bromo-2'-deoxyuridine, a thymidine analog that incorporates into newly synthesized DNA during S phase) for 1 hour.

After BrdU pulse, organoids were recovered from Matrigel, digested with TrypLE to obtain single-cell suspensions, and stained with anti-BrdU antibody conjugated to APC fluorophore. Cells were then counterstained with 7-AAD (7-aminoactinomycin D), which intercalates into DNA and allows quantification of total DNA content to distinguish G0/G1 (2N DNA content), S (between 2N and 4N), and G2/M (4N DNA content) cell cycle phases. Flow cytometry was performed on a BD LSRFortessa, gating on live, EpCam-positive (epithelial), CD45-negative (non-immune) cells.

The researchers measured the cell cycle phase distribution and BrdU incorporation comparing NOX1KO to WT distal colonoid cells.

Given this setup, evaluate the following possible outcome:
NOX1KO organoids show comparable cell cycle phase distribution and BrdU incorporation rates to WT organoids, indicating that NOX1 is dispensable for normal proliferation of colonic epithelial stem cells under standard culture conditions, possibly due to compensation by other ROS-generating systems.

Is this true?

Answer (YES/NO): NO